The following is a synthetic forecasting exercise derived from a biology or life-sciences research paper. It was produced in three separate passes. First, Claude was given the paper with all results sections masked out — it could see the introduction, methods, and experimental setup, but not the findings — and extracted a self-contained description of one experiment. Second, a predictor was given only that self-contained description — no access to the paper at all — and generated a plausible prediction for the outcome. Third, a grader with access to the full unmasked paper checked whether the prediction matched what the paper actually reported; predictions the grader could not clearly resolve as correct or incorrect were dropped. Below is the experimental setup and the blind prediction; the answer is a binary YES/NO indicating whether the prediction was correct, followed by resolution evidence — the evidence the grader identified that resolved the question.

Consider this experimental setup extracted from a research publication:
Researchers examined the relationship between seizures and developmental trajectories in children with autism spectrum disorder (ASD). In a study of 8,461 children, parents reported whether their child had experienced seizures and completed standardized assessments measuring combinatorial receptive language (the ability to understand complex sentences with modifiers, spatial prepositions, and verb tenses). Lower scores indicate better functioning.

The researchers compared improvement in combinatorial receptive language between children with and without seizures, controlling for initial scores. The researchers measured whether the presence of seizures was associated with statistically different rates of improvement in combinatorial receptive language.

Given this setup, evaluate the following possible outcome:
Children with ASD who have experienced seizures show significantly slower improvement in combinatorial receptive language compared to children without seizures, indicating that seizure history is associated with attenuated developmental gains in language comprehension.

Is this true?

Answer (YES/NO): NO